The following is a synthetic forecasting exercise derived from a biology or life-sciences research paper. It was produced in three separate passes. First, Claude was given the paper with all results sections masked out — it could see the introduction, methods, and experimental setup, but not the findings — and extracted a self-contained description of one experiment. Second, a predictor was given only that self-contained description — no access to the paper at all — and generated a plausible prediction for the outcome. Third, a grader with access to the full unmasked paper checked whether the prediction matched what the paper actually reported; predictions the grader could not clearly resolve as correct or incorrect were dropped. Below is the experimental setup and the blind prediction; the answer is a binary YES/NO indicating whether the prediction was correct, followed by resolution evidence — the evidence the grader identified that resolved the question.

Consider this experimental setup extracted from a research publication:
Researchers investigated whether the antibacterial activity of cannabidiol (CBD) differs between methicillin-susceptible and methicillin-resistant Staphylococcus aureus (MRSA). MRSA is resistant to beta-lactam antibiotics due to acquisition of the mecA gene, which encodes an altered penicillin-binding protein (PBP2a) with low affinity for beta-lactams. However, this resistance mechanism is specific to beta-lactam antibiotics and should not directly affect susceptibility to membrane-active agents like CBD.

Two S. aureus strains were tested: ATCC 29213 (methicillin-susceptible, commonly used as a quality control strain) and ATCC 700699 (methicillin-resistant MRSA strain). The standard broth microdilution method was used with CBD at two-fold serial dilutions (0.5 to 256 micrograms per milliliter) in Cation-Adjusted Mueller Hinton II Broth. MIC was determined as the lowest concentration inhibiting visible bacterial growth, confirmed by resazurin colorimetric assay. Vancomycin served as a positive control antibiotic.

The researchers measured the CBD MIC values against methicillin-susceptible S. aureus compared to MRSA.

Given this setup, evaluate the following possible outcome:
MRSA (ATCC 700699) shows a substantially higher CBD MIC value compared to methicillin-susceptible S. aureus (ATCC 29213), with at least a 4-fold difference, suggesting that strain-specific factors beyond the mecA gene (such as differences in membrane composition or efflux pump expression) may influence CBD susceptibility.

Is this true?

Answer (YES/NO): NO